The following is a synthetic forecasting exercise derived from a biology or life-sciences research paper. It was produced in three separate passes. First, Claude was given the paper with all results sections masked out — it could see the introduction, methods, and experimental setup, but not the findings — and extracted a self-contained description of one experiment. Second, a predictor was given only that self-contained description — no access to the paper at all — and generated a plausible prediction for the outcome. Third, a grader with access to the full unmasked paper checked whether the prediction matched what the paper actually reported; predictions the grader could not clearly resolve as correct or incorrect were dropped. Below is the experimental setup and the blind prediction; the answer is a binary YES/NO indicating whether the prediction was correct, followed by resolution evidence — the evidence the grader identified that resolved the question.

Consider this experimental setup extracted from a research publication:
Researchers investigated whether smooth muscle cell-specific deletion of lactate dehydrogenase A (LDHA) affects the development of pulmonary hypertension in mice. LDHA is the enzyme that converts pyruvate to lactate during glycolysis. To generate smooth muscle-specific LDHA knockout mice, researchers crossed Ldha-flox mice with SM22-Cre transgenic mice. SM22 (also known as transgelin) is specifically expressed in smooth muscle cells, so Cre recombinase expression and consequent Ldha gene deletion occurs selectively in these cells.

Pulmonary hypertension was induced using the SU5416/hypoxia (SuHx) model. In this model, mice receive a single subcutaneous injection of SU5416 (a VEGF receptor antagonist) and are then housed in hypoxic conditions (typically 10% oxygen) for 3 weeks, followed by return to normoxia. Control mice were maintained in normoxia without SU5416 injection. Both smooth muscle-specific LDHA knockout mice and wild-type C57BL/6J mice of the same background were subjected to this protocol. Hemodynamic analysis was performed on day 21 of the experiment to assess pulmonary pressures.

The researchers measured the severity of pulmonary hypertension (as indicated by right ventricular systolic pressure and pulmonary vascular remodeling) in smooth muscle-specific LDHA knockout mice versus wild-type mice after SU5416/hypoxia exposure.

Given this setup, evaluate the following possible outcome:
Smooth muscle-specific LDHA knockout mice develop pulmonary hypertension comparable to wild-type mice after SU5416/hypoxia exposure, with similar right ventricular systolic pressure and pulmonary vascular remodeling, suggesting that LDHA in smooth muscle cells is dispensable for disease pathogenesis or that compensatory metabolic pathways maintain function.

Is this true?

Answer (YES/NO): NO